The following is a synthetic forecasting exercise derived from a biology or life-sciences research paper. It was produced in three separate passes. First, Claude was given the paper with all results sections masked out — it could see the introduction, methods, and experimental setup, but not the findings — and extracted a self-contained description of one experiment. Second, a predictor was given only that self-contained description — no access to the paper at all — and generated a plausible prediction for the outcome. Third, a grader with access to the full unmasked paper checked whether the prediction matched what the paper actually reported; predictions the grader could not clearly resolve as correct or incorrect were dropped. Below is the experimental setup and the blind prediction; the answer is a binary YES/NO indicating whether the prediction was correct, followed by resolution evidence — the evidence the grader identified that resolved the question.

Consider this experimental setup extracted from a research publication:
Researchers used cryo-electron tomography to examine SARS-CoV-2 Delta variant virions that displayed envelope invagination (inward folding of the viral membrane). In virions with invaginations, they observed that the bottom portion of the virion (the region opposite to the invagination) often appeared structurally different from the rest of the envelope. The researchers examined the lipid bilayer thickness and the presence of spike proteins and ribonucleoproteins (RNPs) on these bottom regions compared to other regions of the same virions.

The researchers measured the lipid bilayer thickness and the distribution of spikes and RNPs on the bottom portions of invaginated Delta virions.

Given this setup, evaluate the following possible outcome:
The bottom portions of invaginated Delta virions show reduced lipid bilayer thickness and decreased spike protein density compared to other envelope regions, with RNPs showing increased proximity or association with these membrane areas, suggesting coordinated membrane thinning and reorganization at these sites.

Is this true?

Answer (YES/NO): NO